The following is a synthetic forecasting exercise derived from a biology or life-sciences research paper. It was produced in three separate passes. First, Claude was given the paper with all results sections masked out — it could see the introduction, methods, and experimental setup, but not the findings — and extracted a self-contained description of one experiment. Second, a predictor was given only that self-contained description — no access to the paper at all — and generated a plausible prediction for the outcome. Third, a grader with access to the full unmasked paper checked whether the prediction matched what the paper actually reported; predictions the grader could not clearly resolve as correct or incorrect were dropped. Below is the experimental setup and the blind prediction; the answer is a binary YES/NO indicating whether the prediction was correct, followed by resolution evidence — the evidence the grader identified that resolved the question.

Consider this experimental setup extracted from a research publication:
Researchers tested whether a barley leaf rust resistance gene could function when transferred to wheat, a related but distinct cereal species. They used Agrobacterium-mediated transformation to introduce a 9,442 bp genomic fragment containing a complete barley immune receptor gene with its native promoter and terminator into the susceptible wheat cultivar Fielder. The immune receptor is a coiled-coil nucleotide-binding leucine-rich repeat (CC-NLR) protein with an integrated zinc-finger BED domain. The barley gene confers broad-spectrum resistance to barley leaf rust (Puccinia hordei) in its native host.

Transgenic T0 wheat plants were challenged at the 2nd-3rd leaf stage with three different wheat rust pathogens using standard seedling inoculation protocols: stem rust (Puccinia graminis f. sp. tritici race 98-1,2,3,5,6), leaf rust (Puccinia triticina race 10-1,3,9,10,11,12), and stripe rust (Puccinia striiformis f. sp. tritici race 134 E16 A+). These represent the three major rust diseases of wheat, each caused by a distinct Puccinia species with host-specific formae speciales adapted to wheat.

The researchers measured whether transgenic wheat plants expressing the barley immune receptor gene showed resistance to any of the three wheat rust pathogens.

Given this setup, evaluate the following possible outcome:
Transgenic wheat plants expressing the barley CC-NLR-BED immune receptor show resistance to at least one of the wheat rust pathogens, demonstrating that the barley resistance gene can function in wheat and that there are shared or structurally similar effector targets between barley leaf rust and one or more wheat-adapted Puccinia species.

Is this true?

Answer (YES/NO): NO